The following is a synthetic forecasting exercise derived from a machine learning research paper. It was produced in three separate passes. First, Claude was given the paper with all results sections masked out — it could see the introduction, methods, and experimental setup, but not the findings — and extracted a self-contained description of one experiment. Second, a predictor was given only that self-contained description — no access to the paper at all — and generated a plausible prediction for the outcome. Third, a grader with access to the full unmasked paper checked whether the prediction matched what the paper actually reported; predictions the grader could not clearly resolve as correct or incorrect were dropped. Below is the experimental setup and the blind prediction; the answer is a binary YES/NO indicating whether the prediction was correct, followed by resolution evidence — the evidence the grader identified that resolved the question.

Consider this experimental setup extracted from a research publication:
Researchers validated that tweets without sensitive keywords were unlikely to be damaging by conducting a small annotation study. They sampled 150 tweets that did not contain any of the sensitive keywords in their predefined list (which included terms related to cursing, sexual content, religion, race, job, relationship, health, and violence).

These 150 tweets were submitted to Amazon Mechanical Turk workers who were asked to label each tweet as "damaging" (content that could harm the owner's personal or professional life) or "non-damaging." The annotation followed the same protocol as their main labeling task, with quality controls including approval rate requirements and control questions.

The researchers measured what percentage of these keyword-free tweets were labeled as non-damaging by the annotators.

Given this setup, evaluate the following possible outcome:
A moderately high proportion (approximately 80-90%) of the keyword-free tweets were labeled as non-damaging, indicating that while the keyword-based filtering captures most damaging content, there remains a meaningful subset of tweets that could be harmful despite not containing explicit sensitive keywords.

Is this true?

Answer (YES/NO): NO